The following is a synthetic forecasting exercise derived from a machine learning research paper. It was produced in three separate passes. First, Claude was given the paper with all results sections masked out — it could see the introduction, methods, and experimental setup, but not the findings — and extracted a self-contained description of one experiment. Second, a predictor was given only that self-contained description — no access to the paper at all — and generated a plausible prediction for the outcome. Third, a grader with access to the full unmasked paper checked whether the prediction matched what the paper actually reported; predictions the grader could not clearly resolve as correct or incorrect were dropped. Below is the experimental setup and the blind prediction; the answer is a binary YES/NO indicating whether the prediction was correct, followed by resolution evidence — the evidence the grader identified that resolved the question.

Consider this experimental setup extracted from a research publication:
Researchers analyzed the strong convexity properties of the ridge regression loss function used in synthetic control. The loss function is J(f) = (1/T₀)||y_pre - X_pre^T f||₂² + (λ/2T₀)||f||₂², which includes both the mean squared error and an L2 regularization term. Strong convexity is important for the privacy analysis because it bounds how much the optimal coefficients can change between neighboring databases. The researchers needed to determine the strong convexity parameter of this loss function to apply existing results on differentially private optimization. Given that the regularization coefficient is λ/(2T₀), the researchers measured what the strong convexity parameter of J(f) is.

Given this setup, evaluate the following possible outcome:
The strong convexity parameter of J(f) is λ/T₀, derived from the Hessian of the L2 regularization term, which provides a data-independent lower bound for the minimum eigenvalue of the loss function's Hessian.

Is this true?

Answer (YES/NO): YES